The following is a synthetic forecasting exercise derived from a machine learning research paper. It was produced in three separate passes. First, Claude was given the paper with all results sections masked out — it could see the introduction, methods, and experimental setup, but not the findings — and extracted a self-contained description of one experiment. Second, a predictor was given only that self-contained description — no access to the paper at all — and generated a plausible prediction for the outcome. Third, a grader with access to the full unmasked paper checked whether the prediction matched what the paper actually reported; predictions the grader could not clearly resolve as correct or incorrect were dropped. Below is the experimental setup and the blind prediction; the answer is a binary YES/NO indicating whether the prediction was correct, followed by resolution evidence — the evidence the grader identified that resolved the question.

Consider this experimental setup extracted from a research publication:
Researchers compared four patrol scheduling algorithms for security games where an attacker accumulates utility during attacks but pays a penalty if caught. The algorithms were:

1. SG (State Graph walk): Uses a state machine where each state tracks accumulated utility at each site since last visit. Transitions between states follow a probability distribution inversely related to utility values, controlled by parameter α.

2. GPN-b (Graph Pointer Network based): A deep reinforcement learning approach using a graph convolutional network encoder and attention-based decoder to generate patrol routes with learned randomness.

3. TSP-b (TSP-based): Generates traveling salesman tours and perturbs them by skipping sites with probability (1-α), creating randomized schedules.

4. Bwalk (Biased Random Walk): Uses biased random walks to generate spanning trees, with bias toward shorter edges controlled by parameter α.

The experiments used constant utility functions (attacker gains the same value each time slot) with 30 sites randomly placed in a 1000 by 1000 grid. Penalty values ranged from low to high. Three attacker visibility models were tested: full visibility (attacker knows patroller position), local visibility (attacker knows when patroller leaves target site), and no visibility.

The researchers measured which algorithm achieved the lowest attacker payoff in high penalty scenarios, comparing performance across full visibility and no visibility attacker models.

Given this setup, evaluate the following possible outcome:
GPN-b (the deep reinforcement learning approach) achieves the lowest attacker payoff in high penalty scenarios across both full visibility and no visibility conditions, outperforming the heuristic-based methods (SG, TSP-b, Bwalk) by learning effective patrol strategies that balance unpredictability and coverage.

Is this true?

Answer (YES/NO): NO